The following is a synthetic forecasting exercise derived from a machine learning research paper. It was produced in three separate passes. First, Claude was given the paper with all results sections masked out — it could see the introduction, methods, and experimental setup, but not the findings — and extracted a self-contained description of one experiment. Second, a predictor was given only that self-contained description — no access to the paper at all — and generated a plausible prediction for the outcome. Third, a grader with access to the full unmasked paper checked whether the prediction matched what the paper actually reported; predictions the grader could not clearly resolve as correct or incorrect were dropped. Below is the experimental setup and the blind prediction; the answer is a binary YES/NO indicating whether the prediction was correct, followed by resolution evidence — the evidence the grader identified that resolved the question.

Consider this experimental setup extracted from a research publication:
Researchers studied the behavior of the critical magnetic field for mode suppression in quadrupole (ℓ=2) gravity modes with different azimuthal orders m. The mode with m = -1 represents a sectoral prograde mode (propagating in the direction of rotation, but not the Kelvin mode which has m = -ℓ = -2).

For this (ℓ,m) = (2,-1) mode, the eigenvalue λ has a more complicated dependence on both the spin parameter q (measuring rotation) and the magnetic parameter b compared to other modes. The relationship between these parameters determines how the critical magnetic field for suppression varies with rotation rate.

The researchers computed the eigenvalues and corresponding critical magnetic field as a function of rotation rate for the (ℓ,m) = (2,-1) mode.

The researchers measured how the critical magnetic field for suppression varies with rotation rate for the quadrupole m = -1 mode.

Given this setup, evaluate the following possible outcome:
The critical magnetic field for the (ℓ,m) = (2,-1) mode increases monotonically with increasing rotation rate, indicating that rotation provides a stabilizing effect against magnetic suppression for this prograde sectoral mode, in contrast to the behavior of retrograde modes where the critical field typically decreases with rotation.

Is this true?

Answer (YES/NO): NO